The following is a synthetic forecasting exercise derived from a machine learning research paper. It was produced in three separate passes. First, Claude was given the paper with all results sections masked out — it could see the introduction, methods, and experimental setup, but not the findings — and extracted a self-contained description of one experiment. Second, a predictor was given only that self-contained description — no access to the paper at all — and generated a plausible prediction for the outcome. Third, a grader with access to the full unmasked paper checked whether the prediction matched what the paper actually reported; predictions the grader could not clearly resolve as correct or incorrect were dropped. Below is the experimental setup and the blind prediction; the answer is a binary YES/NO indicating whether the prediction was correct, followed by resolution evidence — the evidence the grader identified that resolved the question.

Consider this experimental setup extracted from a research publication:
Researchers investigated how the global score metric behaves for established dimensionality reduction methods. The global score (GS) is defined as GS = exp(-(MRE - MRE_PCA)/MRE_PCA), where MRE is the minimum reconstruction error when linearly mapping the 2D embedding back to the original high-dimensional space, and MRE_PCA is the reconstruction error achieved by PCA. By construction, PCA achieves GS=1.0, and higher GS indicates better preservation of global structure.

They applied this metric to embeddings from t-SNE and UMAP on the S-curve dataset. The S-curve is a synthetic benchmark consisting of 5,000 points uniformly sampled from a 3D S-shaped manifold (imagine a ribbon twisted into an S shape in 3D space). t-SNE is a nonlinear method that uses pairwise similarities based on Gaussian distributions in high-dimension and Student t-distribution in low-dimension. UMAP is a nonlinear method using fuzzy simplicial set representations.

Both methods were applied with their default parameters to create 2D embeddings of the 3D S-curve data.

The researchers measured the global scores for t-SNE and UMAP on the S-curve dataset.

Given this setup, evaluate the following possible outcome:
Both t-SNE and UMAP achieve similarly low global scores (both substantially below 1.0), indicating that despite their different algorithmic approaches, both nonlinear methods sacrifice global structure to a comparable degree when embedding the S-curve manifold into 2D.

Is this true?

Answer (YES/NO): YES